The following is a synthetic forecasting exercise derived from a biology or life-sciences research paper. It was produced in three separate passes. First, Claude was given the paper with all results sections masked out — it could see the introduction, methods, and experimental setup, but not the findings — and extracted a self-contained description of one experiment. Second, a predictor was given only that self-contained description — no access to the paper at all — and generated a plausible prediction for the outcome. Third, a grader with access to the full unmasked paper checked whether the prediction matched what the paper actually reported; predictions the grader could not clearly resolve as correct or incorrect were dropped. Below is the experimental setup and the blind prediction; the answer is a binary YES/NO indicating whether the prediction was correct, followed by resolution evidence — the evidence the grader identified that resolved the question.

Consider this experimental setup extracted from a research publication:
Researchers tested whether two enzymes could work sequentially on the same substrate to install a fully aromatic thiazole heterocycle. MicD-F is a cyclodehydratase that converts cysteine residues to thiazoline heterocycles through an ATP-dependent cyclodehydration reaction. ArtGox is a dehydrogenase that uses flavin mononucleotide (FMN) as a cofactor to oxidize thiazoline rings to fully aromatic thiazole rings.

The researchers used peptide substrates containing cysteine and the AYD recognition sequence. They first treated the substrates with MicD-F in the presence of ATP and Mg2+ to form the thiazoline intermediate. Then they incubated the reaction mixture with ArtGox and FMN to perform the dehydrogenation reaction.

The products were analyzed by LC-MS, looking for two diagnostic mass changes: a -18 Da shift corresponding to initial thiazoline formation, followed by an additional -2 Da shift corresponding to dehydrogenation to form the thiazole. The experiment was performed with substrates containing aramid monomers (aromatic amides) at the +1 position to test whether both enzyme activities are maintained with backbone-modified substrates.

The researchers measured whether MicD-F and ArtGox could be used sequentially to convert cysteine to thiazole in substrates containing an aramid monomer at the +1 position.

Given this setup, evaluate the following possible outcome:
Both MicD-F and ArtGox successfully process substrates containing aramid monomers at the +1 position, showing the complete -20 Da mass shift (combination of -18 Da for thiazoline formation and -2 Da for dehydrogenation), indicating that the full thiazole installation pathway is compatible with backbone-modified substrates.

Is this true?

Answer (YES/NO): YES